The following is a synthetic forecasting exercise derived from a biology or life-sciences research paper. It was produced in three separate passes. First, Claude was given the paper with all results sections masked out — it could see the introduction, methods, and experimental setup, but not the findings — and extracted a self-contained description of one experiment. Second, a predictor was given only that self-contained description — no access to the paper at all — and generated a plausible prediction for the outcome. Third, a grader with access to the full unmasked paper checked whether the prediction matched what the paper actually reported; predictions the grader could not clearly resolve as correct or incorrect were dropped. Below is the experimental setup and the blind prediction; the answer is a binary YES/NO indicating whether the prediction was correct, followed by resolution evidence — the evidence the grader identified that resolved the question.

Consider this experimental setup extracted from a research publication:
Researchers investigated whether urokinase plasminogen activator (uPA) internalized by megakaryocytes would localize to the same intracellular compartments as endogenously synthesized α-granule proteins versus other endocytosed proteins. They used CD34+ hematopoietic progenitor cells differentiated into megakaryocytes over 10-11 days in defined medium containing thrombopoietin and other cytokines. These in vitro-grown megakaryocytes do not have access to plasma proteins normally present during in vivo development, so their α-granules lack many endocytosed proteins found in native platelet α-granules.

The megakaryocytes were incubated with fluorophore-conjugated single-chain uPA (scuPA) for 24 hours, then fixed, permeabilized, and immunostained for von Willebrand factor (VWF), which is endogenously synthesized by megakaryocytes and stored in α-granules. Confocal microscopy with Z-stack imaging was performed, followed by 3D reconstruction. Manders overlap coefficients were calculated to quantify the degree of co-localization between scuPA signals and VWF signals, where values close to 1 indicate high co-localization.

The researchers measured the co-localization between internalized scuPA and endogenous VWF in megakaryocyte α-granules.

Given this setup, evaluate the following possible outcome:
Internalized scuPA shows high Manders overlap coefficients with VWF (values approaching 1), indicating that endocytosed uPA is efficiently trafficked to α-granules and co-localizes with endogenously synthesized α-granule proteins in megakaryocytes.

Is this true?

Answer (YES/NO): NO